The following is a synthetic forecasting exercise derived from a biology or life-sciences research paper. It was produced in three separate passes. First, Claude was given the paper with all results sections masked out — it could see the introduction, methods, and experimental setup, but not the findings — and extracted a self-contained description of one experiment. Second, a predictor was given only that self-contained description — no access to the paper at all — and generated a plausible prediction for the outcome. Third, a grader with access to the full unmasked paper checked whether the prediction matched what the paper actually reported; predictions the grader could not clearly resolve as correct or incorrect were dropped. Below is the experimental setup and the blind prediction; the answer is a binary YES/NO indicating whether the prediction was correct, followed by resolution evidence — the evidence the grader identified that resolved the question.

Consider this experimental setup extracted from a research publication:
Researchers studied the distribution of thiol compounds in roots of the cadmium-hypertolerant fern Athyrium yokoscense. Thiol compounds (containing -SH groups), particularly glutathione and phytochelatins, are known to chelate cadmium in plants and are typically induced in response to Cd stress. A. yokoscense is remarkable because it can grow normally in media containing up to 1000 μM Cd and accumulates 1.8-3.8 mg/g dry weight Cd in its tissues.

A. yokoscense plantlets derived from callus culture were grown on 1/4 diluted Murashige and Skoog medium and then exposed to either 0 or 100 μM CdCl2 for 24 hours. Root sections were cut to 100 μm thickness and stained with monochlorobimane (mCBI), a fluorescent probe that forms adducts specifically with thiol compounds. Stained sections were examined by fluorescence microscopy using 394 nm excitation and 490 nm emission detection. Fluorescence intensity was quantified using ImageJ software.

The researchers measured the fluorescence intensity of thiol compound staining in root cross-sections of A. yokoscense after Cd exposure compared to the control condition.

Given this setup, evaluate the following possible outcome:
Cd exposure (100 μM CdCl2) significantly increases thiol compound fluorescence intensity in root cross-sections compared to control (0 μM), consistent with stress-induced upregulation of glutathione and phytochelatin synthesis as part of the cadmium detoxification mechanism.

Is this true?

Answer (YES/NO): NO